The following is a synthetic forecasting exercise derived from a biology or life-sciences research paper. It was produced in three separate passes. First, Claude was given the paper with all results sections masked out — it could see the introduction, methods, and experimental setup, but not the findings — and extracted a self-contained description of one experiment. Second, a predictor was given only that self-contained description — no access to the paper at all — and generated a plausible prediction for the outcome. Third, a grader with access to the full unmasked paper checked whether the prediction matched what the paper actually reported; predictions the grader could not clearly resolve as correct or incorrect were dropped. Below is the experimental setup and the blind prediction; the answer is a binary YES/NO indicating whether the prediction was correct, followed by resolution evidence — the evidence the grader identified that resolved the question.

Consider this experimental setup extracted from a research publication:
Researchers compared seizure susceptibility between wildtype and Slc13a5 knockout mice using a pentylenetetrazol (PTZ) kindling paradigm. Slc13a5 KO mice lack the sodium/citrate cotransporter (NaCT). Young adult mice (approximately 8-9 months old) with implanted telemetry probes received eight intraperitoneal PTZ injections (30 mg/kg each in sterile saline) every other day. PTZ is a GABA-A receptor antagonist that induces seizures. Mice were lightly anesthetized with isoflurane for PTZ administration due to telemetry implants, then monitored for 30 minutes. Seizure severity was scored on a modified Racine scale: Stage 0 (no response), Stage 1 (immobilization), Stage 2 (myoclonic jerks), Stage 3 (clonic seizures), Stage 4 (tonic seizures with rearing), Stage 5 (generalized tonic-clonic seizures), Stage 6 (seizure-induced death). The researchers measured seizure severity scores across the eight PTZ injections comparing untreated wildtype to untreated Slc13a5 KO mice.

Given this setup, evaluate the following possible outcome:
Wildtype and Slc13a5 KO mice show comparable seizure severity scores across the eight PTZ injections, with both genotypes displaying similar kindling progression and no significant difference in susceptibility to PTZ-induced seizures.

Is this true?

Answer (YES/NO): NO